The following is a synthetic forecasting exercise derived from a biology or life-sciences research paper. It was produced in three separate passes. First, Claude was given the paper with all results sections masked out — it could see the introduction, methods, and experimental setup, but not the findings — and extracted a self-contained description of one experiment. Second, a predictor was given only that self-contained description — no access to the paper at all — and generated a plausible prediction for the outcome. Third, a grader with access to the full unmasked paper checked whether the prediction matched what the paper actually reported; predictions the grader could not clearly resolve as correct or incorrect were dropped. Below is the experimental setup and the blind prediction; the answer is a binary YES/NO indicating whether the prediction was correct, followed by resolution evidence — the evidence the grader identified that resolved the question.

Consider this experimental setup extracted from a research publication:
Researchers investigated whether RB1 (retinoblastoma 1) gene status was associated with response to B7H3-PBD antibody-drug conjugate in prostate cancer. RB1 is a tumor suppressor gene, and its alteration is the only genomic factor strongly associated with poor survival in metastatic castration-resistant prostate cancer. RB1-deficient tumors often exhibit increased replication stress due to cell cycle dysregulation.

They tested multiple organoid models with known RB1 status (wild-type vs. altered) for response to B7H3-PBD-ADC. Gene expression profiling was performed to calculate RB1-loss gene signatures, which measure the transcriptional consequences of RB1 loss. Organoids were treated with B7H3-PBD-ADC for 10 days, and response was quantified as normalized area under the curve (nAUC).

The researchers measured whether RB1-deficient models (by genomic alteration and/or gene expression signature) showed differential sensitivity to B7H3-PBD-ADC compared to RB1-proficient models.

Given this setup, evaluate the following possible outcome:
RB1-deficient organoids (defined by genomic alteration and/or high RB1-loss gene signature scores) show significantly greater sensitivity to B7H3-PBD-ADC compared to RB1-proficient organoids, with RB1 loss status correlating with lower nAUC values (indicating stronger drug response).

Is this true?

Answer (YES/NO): YES